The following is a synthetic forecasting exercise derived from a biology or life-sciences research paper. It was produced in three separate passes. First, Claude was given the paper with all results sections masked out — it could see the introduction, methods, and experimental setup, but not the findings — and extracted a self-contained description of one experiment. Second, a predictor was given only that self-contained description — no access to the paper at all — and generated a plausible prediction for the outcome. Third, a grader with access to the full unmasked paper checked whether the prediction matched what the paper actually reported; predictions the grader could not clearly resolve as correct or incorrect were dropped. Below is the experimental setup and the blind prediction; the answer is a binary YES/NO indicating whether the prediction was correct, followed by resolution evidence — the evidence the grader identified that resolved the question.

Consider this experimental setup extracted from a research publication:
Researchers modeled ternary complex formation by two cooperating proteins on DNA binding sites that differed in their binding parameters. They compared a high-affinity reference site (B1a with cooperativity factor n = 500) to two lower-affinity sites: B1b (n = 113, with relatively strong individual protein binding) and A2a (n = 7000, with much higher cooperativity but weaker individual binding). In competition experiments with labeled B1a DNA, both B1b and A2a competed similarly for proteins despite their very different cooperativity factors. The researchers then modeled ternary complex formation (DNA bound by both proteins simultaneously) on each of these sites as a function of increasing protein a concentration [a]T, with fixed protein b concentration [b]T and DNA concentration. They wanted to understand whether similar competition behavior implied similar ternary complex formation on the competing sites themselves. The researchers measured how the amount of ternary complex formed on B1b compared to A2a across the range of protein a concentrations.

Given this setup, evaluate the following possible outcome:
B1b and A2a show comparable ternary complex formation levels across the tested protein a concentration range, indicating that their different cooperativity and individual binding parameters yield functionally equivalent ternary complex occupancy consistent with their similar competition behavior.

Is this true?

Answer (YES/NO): NO